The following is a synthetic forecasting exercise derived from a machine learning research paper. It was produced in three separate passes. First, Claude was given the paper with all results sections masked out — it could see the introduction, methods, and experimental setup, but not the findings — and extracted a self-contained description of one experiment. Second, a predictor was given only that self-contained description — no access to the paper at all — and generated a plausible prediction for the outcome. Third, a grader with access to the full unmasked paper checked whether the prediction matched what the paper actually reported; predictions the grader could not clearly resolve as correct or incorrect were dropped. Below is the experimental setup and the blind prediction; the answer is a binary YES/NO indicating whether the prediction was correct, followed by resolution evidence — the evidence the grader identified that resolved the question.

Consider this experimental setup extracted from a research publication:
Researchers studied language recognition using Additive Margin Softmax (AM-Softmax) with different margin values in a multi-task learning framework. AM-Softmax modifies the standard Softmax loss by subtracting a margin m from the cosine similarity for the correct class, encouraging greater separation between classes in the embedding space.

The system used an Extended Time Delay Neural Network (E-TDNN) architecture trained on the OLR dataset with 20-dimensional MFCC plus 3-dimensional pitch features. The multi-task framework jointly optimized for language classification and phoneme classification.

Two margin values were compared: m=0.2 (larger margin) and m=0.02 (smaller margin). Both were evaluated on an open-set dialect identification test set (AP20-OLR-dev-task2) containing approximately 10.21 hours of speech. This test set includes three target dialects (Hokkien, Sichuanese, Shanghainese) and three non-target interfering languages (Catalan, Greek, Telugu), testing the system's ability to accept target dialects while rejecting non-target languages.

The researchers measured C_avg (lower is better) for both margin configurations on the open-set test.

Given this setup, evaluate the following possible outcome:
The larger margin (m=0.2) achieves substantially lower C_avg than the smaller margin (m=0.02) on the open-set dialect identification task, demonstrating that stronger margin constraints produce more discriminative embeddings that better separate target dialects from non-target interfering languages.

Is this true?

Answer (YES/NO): NO